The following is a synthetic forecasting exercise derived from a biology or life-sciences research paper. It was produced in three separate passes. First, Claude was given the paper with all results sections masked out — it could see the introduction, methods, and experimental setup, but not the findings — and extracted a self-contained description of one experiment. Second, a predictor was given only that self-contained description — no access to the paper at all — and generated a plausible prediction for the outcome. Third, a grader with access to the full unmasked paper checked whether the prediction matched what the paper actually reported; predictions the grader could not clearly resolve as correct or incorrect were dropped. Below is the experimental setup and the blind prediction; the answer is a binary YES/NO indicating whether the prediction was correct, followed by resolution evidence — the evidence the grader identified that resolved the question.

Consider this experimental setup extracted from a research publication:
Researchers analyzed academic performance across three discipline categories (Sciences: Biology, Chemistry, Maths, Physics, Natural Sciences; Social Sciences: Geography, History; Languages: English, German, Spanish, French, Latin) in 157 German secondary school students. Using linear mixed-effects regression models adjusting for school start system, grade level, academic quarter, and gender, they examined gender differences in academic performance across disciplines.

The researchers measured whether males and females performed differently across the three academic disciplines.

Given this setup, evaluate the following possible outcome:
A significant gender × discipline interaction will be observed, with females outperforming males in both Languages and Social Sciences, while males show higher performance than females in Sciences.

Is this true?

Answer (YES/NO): NO